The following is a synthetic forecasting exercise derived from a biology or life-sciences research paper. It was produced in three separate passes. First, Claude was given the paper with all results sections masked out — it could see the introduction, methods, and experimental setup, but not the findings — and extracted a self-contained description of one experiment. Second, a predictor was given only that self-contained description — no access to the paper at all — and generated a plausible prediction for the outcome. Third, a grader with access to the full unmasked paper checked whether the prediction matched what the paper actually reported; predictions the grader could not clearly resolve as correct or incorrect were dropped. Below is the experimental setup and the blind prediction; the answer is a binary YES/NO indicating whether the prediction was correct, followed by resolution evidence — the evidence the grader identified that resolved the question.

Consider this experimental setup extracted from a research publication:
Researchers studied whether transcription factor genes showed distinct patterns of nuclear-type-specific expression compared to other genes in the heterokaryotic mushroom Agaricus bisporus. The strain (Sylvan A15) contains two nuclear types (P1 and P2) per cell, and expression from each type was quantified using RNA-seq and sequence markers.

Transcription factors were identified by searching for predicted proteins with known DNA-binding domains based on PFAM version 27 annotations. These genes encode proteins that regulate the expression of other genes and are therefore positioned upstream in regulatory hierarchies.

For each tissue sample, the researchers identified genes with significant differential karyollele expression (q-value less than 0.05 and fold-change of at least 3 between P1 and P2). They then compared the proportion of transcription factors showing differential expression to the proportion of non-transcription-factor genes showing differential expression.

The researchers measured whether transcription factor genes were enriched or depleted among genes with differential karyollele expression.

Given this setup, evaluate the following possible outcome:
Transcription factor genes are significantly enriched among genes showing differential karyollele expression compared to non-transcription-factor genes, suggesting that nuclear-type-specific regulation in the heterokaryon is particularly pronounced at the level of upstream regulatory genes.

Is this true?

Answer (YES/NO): NO